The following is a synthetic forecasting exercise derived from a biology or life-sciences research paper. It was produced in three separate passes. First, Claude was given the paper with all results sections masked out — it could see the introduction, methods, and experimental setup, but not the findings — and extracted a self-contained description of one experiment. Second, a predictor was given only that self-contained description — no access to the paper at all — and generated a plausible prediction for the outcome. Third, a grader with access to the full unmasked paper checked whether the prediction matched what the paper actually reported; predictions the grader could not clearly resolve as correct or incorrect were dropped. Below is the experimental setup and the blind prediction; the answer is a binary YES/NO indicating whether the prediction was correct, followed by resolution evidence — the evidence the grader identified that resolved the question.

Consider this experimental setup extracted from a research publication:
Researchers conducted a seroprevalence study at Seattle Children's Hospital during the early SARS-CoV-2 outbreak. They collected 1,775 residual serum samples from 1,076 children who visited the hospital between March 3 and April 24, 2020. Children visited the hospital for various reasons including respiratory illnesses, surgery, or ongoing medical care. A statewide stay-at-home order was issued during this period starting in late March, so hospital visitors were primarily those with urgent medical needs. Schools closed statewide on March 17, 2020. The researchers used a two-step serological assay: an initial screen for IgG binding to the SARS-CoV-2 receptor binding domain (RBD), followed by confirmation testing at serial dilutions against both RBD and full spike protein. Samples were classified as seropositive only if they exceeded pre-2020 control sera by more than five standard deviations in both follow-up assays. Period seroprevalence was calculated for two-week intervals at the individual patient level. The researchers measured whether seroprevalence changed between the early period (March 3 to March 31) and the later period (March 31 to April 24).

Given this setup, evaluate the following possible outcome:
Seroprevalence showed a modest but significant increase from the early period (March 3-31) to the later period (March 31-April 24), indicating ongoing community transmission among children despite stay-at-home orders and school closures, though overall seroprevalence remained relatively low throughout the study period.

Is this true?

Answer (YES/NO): YES